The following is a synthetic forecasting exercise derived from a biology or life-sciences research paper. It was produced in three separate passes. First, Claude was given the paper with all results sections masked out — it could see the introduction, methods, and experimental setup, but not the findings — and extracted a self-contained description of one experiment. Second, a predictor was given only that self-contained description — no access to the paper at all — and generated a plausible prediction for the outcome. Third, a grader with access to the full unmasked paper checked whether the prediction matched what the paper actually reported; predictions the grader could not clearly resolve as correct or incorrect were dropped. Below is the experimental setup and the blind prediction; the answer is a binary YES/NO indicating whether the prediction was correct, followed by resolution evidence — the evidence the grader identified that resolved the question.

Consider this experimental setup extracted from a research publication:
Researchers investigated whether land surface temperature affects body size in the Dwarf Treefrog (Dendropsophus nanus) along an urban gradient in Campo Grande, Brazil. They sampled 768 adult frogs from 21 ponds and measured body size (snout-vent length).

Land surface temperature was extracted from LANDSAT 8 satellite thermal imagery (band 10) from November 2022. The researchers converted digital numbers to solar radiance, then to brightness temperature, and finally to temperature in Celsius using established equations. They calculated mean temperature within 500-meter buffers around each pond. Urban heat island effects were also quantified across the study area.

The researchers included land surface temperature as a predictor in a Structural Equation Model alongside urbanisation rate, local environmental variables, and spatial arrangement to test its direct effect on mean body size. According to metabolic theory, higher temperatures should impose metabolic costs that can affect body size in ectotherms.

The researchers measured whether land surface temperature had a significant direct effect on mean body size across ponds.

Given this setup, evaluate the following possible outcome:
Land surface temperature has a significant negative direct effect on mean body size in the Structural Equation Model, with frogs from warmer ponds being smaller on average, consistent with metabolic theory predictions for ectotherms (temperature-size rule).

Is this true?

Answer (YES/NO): NO